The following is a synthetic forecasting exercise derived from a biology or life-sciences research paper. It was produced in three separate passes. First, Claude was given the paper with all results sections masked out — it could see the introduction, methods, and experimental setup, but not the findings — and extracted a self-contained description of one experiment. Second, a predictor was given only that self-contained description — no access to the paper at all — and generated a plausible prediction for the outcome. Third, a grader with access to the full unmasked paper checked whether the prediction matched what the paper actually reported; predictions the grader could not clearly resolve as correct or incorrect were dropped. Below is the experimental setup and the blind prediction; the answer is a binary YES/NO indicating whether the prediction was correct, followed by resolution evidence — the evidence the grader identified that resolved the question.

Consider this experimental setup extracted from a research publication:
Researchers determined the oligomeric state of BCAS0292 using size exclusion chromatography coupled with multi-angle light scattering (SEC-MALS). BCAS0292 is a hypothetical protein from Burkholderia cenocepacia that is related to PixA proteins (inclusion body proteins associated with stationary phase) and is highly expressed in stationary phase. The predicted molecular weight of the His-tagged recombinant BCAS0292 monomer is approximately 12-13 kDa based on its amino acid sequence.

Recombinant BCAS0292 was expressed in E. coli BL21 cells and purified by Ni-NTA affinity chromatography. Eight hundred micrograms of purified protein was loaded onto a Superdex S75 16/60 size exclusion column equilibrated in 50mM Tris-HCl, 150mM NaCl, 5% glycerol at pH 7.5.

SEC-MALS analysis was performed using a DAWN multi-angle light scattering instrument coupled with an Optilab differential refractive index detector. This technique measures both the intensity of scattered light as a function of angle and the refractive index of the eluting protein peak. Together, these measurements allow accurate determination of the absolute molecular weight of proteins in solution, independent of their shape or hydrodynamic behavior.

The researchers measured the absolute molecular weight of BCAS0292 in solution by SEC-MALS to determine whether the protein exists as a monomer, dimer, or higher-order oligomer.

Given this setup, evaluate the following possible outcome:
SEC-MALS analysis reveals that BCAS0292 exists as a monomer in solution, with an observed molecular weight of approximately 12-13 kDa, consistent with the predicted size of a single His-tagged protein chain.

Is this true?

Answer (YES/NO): NO